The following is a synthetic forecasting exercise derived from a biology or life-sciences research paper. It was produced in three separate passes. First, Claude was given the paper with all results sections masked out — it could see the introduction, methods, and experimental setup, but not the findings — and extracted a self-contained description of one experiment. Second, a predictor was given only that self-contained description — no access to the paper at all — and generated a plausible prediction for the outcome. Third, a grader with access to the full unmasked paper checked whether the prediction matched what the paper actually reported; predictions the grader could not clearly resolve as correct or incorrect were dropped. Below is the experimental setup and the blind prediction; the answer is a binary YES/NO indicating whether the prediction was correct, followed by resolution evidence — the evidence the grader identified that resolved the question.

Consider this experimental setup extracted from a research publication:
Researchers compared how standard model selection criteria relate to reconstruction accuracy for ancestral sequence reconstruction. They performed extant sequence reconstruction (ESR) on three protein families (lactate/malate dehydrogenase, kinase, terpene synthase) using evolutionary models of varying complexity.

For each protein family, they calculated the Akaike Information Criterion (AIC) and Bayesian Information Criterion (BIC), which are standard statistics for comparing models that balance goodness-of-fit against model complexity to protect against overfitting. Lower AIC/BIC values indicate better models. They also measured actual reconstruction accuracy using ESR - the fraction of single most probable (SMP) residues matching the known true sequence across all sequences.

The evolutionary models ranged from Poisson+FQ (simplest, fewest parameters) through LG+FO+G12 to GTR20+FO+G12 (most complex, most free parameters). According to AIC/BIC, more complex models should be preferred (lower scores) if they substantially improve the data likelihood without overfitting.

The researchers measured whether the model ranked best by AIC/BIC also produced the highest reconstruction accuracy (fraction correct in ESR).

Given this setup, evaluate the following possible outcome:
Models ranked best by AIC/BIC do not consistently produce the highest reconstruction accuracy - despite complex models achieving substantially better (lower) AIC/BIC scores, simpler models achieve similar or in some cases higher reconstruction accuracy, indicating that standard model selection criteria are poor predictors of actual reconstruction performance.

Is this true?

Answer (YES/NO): YES